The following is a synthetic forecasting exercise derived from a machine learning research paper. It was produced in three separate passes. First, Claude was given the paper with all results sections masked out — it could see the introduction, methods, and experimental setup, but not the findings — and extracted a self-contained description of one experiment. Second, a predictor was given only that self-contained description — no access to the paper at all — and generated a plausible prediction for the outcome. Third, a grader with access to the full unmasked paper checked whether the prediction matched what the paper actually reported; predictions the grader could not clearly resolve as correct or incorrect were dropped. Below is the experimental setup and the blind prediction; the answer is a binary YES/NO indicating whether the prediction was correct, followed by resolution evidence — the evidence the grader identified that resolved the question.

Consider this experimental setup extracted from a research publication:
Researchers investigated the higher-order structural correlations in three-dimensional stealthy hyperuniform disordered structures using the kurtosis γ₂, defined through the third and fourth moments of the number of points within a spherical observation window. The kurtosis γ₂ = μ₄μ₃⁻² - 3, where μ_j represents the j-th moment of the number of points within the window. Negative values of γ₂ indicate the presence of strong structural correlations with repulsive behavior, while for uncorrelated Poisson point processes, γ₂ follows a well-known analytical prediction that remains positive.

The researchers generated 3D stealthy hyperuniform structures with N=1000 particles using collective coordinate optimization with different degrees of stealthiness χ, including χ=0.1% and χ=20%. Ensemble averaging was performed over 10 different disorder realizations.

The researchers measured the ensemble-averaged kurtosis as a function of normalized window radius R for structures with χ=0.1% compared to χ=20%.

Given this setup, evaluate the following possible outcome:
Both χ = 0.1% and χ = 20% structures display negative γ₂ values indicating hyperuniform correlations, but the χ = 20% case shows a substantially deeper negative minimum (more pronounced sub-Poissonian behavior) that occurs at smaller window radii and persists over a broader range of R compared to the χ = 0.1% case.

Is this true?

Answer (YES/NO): NO